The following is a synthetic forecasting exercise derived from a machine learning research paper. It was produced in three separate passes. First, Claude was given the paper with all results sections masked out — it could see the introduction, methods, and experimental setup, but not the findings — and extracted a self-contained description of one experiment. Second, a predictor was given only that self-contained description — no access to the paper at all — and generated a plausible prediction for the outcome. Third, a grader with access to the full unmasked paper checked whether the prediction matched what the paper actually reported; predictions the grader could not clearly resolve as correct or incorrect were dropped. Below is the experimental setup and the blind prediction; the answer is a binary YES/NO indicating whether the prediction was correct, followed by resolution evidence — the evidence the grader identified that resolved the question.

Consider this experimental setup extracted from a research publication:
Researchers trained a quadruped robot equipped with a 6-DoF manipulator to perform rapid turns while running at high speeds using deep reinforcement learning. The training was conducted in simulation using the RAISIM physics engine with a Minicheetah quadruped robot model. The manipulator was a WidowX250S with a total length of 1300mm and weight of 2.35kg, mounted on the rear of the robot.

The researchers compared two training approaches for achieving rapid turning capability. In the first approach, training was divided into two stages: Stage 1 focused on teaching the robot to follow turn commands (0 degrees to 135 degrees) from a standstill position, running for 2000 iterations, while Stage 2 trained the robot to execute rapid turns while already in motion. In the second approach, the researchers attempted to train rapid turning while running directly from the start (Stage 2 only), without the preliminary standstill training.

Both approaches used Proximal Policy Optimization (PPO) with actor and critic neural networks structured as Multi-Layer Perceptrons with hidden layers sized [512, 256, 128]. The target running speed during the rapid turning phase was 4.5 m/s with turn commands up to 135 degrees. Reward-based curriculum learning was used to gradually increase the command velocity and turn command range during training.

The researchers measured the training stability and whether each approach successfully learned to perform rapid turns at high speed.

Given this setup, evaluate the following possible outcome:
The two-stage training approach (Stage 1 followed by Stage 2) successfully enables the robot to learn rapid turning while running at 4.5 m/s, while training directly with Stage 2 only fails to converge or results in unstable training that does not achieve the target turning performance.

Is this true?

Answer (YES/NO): NO